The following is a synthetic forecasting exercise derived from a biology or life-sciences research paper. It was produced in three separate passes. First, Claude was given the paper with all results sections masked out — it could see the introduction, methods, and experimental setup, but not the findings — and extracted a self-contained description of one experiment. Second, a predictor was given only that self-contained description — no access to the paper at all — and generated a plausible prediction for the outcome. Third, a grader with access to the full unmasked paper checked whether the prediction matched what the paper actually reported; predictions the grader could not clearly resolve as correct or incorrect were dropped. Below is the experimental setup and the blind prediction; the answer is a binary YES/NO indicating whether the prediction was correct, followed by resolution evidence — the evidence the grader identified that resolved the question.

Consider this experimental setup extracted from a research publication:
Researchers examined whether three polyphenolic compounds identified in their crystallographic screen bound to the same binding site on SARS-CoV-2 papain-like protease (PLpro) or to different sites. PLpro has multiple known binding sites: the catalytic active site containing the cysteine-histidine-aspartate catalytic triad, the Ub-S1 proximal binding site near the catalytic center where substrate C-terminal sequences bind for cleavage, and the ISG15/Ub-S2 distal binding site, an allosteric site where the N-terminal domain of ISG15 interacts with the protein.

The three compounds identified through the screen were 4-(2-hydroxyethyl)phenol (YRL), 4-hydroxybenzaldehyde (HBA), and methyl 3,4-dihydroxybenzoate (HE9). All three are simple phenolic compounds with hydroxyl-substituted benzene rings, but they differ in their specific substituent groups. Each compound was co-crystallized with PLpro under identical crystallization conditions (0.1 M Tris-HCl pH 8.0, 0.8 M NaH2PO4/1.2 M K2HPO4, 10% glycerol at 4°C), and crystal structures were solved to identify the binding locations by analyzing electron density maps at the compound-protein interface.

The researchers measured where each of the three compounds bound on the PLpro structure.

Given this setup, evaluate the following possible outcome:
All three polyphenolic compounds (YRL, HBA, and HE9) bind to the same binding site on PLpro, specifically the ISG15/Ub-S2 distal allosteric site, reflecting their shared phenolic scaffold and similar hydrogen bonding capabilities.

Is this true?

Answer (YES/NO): YES